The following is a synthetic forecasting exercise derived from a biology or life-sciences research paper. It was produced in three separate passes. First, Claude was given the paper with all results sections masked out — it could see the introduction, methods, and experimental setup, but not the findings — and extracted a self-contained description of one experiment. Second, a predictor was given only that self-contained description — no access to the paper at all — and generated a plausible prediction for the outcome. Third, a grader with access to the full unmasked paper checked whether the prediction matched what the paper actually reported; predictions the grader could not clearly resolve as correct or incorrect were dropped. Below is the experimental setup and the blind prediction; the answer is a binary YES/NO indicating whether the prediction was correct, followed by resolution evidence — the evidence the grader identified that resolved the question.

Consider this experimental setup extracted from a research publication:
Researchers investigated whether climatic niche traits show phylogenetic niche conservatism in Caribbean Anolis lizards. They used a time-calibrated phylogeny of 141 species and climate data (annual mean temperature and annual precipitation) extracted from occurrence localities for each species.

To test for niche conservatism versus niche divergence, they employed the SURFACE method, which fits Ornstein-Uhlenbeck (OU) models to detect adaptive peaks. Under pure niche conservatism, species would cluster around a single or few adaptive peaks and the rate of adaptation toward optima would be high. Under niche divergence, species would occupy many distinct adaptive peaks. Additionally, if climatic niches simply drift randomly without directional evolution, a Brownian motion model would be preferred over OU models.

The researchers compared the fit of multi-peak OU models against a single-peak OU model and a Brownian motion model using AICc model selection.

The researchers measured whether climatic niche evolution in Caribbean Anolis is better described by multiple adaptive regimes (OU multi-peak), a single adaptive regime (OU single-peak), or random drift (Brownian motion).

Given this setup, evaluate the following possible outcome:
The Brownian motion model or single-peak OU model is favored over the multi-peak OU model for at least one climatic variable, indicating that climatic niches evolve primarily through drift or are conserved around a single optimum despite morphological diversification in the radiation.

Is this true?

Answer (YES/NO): NO